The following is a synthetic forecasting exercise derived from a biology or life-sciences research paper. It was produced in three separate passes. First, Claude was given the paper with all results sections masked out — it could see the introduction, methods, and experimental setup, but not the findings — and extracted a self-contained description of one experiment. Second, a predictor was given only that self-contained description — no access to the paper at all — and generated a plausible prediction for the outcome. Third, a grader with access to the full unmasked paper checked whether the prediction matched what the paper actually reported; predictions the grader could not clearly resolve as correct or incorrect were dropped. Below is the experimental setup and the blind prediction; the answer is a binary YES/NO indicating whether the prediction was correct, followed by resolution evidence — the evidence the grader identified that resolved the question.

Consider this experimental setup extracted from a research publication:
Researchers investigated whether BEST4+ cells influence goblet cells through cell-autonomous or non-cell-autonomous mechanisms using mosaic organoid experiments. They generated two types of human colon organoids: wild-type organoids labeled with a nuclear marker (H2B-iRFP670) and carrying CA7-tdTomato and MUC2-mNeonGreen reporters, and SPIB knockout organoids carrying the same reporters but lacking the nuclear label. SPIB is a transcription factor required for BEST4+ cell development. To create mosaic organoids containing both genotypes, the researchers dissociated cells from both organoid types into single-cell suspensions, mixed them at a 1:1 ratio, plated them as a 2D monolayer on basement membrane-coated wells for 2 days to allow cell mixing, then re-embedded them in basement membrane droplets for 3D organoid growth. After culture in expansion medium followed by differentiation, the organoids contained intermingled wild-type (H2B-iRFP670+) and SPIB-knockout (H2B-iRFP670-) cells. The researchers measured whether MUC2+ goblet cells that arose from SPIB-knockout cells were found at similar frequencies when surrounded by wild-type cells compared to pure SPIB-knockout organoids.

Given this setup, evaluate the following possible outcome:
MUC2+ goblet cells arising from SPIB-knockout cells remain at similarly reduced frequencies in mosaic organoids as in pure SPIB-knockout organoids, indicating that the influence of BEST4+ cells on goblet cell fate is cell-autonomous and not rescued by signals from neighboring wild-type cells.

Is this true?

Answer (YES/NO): NO